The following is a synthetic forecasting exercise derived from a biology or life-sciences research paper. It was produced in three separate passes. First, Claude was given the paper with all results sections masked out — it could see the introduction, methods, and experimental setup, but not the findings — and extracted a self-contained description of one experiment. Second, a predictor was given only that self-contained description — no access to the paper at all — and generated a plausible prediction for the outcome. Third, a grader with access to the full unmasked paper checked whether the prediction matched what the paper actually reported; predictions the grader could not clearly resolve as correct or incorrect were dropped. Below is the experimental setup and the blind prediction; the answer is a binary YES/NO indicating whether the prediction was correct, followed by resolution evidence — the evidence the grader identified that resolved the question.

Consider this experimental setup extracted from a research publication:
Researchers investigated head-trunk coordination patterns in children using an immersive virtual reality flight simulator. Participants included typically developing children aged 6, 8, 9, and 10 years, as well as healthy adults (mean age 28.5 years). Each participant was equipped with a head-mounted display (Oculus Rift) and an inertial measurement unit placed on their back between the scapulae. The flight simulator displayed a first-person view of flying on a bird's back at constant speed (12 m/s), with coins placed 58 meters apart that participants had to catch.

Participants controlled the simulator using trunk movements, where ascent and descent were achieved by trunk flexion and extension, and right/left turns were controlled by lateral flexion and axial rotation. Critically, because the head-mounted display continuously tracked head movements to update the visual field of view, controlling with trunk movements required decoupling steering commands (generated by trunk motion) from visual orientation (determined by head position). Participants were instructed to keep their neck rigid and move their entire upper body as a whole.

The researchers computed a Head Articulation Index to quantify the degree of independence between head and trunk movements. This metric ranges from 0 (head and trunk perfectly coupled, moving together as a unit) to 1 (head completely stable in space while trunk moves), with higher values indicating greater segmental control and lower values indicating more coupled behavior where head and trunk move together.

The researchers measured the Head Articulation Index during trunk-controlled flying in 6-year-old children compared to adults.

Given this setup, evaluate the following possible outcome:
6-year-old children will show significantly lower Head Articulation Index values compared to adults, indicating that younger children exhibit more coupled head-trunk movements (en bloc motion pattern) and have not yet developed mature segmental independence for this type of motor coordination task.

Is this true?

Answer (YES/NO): NO